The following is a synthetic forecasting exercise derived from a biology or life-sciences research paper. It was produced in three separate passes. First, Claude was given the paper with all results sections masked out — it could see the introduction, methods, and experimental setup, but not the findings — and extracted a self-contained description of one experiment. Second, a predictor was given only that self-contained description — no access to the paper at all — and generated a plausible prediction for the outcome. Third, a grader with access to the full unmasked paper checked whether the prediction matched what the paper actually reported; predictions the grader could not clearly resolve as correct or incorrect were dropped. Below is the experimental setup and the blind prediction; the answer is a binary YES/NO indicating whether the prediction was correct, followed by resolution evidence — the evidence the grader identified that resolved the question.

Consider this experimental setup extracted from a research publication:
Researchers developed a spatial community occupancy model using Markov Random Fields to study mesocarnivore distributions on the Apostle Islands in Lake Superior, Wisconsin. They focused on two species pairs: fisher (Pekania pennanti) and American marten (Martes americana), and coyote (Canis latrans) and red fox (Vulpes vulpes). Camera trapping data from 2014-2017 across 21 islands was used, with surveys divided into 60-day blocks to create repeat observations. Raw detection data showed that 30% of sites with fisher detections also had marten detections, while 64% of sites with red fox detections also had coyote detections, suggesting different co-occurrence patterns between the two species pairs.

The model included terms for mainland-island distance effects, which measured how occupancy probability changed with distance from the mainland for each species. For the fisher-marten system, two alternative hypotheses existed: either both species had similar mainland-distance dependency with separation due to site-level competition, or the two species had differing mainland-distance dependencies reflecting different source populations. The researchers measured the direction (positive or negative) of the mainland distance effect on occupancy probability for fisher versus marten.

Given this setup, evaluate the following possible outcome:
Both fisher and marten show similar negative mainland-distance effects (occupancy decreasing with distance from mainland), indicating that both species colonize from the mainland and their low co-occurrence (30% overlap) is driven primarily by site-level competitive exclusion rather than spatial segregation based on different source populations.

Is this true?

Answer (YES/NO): NO